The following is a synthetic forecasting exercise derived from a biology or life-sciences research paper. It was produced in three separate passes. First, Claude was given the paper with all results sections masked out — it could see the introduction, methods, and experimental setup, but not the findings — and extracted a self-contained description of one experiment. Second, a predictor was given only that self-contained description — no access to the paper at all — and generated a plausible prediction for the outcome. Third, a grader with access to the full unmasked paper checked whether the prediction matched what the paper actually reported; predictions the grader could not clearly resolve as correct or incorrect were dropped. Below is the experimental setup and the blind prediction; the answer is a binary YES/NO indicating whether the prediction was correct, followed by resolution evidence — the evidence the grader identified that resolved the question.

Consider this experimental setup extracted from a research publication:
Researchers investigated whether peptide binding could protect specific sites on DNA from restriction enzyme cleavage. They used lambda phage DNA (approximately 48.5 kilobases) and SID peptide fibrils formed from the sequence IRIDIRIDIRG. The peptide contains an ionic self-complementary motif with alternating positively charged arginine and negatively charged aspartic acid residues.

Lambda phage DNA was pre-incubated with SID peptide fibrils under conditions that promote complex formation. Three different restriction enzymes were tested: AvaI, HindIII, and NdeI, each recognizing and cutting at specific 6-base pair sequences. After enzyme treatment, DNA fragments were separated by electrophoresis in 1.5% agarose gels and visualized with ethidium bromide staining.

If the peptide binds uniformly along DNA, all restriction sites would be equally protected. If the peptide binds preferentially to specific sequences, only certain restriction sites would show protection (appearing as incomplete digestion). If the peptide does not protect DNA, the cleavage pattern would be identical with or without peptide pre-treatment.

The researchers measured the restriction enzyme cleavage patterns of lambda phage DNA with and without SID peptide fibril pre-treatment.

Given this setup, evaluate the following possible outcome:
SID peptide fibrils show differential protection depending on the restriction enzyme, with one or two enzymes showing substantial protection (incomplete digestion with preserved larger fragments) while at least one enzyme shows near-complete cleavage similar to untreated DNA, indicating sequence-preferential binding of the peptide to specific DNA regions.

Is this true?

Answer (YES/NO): YES